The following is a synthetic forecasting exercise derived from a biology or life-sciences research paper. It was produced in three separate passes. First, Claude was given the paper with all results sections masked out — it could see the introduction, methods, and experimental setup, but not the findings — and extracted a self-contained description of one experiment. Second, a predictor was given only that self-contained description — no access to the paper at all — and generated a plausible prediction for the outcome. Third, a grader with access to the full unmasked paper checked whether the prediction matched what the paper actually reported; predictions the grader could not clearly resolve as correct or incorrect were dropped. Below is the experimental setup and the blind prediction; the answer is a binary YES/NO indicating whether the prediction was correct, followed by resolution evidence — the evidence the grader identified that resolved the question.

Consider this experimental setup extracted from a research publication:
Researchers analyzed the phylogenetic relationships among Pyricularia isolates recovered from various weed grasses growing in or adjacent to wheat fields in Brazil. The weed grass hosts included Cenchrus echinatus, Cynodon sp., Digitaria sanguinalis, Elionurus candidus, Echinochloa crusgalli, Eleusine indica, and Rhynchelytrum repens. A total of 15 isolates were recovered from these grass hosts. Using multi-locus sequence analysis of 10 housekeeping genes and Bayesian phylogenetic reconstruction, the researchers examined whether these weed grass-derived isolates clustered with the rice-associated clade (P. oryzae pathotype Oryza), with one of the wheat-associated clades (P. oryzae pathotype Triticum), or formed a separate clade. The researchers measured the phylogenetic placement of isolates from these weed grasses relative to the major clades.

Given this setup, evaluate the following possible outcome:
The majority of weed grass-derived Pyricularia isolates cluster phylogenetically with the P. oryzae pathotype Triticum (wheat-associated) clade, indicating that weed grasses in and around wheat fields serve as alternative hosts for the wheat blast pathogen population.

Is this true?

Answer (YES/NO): NO